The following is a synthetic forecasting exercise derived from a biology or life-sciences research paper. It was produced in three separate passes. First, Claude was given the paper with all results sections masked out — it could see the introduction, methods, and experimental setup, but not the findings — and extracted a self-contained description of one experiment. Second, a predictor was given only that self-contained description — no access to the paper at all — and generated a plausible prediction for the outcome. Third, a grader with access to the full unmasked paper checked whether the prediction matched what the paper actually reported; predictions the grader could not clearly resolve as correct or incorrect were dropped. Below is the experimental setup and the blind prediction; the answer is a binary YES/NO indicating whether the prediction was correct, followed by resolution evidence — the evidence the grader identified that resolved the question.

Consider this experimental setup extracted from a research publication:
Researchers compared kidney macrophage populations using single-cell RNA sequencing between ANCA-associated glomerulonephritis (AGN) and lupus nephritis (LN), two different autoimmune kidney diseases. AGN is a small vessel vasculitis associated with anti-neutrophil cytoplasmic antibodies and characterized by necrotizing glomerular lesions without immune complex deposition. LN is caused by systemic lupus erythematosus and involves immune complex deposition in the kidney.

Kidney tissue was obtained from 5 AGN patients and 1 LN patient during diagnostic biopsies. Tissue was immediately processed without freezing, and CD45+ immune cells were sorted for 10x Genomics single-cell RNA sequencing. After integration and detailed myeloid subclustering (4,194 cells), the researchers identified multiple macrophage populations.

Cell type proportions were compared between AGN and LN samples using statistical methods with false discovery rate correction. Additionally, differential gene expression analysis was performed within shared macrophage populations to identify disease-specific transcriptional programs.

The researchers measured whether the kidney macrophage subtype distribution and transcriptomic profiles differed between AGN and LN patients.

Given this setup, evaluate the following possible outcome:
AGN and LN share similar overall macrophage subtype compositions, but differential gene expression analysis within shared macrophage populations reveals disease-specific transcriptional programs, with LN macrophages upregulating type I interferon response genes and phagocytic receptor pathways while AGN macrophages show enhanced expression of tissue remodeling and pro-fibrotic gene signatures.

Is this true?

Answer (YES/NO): NO